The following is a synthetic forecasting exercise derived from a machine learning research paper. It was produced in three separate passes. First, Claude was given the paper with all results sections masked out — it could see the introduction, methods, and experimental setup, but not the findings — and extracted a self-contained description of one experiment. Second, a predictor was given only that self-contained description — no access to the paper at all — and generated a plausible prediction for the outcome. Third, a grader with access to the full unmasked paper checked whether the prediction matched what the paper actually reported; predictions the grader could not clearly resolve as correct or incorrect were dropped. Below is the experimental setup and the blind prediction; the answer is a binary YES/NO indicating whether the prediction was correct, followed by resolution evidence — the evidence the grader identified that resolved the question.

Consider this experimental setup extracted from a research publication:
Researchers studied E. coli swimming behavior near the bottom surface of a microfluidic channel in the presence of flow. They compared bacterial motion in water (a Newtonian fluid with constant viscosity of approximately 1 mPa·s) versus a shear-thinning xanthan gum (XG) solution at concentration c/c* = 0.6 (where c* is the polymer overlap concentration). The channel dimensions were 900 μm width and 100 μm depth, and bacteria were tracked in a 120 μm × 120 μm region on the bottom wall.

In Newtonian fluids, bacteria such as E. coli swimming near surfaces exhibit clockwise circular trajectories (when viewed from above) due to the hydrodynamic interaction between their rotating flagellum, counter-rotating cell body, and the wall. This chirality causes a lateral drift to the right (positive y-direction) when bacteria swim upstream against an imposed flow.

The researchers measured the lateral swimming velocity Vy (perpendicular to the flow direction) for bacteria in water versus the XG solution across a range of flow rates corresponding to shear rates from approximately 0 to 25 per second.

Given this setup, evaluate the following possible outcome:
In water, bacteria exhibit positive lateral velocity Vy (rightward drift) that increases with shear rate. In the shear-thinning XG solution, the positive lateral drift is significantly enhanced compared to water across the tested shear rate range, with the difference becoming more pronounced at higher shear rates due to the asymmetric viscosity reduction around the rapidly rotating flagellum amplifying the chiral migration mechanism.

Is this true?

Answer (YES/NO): NO